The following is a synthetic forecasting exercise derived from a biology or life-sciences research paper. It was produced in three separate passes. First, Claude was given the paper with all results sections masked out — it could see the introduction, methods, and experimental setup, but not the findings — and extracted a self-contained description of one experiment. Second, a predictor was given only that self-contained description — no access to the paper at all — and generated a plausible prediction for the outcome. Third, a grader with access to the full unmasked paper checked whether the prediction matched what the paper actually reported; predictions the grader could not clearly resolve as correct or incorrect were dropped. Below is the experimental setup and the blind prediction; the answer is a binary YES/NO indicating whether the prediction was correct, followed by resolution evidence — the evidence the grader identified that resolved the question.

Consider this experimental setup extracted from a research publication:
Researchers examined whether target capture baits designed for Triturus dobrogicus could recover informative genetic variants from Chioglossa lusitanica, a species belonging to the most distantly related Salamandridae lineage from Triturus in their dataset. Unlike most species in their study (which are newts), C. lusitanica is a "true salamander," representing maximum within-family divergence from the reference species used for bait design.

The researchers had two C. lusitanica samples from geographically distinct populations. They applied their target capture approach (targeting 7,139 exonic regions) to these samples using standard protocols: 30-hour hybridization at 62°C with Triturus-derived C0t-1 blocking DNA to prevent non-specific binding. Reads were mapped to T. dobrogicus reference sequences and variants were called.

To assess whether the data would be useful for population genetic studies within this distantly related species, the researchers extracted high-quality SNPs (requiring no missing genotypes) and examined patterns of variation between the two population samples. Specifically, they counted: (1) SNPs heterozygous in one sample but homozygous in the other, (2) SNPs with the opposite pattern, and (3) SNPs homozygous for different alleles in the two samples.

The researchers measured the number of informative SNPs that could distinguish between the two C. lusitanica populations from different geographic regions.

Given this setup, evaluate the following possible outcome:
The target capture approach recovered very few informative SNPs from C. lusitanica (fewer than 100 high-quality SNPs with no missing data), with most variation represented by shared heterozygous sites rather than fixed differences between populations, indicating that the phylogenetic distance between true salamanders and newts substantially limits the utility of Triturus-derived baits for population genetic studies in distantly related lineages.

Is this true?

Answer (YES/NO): NO